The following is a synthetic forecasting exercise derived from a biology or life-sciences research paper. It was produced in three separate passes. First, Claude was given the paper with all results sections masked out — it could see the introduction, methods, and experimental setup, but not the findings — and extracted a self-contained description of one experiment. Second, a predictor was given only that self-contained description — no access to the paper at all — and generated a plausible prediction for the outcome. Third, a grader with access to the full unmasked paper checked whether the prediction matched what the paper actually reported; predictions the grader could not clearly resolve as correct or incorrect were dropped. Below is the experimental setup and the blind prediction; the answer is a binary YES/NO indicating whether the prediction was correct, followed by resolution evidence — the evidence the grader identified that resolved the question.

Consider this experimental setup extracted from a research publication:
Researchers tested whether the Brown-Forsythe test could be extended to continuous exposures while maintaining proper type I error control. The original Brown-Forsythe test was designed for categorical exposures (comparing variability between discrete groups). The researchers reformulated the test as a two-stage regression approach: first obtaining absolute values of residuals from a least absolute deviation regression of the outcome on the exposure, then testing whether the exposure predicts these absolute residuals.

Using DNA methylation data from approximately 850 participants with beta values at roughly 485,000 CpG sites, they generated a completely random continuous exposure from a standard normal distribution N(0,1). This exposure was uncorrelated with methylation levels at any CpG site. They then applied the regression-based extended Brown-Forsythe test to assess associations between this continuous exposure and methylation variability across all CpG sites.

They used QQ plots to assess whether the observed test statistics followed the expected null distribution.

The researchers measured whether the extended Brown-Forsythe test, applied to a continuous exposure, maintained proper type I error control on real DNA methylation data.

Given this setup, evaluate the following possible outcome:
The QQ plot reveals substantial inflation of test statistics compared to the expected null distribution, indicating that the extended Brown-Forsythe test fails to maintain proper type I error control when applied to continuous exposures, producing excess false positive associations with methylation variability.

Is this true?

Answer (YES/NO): NO